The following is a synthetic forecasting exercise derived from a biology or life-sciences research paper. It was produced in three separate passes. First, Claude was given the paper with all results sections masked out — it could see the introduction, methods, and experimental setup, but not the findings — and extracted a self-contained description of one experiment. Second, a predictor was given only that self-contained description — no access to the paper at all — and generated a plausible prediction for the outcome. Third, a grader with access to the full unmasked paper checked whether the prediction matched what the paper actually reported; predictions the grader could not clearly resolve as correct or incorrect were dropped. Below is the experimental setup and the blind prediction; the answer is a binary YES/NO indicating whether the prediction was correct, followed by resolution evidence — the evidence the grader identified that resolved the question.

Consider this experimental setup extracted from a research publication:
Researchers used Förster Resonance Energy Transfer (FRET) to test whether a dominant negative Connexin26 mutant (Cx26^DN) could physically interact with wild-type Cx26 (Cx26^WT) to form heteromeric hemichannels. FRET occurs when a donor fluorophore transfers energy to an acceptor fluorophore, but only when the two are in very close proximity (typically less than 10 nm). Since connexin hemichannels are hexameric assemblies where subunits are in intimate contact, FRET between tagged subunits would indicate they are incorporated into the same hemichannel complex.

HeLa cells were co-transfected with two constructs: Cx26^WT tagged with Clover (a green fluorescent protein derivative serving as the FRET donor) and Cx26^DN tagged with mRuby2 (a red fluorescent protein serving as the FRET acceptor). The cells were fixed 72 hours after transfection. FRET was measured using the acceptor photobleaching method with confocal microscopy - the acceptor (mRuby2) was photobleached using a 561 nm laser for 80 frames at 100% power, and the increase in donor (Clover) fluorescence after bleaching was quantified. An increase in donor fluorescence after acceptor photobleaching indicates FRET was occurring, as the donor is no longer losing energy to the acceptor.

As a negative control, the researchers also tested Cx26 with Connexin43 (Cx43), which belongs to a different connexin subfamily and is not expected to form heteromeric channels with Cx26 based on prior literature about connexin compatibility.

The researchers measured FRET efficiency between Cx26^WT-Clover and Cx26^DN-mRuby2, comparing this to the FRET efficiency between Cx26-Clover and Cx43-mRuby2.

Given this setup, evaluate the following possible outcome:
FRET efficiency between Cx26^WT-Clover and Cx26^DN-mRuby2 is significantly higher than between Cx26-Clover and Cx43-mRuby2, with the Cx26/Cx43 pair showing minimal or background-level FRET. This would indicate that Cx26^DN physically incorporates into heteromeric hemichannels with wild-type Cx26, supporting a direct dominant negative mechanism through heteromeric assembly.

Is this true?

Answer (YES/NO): YES